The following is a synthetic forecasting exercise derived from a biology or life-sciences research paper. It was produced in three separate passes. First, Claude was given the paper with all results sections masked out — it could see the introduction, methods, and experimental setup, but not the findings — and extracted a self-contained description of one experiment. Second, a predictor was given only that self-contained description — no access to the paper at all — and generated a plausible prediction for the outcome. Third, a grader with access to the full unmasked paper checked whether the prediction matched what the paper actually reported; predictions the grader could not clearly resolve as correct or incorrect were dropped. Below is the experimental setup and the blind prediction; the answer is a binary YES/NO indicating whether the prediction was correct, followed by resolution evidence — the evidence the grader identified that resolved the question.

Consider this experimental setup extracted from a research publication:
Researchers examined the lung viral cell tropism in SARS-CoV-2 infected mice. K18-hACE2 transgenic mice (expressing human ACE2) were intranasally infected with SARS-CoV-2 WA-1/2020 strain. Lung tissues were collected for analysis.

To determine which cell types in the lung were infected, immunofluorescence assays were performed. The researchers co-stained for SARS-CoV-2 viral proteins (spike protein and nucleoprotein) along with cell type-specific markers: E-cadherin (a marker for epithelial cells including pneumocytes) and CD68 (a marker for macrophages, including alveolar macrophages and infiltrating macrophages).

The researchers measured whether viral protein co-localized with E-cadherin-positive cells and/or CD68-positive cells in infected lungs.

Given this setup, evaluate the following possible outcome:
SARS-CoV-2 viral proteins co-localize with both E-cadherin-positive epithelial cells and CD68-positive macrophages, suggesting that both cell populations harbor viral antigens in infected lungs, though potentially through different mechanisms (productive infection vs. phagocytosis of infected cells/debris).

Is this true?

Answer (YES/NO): YES